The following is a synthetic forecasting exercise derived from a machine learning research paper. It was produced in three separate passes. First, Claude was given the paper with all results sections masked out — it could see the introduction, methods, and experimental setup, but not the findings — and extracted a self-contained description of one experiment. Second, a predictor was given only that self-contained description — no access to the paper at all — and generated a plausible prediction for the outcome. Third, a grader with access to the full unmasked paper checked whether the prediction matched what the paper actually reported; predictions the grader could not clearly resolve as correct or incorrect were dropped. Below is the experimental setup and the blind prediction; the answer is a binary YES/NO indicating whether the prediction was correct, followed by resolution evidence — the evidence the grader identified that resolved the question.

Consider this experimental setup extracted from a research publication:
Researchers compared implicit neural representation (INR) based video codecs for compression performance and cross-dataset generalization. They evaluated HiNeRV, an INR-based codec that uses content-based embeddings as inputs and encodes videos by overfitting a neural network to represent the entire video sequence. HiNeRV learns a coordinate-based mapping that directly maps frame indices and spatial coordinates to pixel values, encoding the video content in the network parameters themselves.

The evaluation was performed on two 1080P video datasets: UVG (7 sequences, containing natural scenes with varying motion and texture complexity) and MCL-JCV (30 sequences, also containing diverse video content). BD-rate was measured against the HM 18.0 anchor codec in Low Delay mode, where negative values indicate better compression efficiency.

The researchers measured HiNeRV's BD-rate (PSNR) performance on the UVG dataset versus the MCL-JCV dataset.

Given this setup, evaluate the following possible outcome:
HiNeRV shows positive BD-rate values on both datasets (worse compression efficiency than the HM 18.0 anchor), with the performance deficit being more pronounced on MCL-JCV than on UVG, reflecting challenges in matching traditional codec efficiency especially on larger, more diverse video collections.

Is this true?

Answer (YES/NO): NO